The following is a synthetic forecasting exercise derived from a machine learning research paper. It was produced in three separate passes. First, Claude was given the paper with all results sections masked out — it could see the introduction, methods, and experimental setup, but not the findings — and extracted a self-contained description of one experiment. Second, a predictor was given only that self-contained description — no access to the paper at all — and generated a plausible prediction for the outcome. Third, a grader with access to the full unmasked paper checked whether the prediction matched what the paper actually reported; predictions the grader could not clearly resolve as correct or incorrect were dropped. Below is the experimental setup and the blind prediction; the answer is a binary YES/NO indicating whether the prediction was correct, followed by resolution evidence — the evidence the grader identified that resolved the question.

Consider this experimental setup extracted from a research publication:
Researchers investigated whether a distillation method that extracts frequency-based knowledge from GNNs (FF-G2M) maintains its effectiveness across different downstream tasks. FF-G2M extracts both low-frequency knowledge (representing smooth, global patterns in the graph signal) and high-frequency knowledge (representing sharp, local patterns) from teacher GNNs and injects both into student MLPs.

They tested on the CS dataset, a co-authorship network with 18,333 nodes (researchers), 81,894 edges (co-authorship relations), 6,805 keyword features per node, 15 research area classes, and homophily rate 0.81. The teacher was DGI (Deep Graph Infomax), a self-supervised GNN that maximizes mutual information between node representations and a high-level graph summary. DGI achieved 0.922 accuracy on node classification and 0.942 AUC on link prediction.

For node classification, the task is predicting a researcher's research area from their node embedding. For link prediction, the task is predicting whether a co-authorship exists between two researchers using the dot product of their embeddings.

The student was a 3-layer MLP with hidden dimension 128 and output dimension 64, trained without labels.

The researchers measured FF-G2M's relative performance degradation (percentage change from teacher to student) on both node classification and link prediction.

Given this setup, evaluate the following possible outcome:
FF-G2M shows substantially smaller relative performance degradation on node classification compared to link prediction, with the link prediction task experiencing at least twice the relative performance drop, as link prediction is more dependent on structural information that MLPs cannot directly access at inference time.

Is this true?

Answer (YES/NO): YES